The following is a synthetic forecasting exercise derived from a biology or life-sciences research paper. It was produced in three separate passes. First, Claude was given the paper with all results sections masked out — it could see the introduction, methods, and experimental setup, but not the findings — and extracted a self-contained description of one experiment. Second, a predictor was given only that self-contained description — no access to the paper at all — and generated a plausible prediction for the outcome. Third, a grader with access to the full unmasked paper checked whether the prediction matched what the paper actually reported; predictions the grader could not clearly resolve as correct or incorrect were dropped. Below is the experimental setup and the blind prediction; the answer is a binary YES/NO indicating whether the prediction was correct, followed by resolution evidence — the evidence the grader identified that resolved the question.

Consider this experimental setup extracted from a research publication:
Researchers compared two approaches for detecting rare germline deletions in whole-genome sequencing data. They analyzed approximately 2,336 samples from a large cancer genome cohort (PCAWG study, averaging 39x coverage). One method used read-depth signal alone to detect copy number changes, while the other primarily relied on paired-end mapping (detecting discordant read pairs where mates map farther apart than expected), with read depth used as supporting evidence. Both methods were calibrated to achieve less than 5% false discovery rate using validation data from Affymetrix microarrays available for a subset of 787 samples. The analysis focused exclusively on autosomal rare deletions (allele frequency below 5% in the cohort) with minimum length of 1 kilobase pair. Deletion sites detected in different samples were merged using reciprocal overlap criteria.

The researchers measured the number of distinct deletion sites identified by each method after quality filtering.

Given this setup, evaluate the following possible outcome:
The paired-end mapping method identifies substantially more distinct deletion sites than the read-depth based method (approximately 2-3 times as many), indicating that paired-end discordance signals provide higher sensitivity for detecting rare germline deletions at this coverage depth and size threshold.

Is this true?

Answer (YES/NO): NO